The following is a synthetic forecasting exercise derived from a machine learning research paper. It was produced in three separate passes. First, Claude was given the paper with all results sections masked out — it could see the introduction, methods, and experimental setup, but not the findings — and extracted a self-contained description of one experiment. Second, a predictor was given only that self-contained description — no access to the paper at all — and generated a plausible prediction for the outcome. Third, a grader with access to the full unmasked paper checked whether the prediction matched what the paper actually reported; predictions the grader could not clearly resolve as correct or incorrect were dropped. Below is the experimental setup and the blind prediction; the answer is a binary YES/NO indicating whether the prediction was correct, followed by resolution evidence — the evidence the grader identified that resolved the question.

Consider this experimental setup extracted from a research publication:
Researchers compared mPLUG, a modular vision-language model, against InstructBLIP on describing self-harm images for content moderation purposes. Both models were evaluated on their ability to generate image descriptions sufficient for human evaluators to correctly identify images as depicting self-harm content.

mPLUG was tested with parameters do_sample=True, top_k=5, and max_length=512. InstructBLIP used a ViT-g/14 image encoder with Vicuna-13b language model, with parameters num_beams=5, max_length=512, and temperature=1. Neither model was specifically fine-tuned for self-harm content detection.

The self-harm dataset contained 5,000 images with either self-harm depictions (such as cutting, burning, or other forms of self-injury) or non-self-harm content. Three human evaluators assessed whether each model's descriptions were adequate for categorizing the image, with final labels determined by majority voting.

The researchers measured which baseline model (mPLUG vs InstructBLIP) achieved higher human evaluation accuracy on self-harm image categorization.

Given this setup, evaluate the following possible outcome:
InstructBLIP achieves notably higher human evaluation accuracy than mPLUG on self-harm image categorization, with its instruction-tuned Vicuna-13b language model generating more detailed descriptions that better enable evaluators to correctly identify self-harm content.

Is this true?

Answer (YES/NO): NO